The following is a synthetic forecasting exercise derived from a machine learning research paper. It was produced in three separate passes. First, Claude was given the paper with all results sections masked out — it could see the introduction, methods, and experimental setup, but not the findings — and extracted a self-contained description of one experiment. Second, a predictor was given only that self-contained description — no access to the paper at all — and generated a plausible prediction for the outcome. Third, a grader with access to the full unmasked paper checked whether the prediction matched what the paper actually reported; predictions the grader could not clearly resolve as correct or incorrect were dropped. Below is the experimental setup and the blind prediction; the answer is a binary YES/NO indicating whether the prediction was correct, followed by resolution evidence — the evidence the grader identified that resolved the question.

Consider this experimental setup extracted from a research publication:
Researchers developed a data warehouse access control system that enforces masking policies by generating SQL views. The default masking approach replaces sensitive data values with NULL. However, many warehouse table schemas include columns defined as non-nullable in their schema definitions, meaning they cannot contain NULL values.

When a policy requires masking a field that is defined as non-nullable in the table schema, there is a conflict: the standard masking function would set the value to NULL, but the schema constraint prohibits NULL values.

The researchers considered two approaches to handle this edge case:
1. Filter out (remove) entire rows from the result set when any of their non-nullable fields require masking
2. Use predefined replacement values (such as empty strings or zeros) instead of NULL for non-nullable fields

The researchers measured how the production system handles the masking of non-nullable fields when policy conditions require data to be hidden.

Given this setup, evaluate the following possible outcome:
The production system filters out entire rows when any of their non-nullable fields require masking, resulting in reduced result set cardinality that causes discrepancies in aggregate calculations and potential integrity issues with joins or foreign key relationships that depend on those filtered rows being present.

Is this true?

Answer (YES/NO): NO